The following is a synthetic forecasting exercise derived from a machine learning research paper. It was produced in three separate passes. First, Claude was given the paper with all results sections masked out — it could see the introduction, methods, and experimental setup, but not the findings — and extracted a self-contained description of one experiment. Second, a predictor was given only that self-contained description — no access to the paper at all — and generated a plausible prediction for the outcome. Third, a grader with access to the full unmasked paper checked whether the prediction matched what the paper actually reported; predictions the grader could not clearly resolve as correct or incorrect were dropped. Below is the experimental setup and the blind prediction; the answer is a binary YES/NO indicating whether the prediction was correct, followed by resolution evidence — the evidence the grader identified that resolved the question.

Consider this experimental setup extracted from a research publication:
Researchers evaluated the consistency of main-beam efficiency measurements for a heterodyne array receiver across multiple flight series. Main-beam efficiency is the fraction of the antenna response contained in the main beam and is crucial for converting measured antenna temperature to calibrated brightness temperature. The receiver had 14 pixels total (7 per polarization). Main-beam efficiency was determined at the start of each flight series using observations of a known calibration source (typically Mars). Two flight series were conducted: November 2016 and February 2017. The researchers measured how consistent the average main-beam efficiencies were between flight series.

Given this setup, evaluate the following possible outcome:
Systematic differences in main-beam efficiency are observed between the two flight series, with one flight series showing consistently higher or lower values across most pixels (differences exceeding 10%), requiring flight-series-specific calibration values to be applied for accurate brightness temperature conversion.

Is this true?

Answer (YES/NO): NO